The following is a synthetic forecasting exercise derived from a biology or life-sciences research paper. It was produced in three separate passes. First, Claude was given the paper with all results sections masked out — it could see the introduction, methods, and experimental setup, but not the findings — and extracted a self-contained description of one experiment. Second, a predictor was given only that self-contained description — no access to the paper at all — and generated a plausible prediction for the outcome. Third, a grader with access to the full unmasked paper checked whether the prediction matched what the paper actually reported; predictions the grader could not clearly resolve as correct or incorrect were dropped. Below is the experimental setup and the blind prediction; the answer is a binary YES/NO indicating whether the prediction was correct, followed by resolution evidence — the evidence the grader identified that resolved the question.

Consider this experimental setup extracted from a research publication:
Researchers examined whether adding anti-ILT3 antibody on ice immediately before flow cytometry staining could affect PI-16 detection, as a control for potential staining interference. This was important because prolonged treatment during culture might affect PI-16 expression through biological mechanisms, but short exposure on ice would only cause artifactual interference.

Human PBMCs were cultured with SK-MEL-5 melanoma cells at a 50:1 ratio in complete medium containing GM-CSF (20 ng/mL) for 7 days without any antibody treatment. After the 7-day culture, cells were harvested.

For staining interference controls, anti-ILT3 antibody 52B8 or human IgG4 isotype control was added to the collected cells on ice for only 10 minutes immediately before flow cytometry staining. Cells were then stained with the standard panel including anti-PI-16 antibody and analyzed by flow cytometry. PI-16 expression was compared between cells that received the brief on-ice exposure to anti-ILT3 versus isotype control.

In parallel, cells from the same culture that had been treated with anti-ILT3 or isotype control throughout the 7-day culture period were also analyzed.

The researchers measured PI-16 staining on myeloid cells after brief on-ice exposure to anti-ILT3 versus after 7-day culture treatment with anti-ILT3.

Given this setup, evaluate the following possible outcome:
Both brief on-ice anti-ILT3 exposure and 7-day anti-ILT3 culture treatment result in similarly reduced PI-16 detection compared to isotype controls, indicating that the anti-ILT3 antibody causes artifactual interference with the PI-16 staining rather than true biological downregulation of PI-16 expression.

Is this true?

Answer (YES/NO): NO